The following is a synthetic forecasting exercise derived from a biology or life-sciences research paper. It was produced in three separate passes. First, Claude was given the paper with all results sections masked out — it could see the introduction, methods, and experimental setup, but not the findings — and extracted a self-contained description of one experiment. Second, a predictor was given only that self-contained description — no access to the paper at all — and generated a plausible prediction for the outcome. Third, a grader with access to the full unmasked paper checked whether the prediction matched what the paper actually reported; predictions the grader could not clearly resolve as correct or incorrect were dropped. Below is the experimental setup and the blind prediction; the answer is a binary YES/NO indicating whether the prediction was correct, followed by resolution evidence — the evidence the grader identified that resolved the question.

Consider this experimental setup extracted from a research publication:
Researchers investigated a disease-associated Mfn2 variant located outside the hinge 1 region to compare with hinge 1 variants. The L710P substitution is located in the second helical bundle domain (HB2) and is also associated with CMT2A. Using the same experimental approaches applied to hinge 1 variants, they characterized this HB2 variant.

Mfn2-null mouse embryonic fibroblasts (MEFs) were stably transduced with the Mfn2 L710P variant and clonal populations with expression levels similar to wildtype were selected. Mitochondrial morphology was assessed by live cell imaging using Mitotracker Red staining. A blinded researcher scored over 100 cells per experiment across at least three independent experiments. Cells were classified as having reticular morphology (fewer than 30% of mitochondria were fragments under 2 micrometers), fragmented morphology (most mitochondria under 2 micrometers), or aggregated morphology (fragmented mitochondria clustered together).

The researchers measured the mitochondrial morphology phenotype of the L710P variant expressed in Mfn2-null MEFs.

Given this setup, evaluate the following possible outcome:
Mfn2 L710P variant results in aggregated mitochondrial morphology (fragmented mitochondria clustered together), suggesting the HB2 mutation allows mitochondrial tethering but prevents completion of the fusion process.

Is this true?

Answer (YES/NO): NO